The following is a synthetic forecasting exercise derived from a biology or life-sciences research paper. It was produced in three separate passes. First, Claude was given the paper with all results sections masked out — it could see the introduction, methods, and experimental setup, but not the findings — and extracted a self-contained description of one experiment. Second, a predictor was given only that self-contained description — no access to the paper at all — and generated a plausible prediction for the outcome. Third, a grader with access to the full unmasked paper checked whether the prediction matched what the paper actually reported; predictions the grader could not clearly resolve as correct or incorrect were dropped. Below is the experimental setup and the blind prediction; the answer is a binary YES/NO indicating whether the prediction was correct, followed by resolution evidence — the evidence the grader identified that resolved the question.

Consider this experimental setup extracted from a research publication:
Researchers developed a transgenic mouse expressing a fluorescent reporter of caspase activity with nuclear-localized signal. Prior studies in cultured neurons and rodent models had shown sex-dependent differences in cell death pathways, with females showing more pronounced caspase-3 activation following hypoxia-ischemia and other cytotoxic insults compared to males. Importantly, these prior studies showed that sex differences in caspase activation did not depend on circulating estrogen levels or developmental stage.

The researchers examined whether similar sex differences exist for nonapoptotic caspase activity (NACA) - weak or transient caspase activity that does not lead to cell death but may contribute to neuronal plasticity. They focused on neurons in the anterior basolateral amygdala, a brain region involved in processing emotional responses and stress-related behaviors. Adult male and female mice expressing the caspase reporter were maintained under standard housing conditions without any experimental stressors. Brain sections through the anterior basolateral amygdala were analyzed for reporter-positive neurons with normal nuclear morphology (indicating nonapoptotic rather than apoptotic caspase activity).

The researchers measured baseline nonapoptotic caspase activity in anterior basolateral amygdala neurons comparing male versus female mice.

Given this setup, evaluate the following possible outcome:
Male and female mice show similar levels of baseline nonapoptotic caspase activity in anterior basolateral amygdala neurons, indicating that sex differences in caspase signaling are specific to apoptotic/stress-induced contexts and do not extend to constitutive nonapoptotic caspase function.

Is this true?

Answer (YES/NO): NO